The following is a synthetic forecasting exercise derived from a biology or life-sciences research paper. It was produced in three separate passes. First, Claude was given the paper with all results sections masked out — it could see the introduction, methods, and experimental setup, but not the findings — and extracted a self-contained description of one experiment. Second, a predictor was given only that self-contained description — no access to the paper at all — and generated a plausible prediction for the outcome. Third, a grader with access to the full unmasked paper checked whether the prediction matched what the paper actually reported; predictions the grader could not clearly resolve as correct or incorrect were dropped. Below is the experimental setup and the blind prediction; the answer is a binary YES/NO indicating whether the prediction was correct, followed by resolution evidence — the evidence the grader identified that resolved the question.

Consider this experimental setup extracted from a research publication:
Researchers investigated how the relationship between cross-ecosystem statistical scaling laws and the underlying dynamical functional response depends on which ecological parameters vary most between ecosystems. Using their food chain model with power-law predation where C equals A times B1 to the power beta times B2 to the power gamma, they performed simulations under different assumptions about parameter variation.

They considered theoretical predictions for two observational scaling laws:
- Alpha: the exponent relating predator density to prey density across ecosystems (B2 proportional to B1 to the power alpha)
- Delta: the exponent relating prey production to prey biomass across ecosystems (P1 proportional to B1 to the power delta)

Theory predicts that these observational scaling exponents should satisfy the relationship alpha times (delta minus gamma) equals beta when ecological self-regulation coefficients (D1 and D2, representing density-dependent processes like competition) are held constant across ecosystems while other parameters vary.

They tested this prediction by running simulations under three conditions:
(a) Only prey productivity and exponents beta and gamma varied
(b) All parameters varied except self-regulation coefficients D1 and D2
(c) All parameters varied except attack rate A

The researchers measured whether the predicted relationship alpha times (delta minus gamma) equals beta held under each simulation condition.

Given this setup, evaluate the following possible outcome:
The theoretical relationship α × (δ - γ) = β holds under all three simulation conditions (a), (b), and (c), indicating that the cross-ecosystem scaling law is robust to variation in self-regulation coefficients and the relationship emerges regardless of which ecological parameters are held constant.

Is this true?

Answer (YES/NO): NO